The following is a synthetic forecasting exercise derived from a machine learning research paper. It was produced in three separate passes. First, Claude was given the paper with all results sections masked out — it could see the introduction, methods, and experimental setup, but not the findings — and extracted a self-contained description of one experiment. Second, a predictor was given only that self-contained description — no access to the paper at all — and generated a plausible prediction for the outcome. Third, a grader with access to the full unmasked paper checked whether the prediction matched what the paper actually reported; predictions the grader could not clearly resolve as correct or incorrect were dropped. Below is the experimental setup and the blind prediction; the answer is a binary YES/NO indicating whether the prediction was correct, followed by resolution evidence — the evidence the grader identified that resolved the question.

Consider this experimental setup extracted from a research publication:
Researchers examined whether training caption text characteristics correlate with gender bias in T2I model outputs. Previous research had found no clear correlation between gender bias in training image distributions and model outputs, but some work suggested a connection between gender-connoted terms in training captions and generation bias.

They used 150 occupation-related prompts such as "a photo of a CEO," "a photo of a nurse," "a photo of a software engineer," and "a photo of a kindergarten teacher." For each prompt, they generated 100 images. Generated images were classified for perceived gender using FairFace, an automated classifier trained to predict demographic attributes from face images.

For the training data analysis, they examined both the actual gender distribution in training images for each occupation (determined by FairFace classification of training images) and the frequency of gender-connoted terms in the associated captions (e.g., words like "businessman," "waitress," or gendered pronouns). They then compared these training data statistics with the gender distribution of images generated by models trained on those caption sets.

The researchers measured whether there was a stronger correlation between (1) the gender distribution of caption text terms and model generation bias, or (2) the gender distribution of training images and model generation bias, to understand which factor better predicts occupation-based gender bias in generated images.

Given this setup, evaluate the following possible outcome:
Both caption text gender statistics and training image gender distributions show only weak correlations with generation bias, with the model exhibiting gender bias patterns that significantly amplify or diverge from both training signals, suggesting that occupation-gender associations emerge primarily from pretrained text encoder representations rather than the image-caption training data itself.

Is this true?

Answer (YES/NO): NO